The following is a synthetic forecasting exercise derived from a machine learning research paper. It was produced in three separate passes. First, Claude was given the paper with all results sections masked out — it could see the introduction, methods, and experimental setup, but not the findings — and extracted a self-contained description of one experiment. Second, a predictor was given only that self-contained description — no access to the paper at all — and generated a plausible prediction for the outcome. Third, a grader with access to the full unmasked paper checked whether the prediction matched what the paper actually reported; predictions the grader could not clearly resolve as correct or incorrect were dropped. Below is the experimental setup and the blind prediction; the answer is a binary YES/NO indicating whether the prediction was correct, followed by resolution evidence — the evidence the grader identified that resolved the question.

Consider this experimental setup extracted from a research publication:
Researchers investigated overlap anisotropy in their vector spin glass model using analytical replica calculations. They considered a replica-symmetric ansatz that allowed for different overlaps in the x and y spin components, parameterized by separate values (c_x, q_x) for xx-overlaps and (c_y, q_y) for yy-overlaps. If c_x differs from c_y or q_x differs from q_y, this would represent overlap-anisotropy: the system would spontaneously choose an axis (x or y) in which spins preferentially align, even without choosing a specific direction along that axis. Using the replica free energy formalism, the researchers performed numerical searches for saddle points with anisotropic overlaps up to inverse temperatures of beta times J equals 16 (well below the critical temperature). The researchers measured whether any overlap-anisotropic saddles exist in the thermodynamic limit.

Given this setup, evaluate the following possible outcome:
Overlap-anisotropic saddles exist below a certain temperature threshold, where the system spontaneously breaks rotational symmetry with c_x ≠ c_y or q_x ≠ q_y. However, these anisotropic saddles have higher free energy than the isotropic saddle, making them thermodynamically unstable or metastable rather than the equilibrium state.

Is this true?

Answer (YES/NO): NO